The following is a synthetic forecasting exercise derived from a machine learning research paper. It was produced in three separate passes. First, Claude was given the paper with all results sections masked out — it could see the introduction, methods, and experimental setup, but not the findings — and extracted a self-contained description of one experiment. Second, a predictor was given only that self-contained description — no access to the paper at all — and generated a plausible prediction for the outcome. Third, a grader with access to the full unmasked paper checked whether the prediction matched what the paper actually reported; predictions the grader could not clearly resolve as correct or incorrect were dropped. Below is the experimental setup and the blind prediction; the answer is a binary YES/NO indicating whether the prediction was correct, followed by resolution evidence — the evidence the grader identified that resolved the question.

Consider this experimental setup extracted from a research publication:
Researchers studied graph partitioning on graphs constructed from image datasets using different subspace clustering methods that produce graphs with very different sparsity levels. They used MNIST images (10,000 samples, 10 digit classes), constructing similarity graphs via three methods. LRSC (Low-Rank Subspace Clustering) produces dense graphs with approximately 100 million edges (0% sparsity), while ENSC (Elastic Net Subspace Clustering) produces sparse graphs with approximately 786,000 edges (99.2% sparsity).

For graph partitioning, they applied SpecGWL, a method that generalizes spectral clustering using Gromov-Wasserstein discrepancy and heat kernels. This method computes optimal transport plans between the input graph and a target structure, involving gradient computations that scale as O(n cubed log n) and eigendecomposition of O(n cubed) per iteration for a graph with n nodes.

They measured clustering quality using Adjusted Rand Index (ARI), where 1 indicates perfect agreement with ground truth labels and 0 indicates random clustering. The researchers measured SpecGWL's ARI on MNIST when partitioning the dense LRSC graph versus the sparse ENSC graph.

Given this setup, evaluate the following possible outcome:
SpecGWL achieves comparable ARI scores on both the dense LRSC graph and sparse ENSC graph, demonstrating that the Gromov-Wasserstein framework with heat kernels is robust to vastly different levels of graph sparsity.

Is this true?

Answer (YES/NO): NO